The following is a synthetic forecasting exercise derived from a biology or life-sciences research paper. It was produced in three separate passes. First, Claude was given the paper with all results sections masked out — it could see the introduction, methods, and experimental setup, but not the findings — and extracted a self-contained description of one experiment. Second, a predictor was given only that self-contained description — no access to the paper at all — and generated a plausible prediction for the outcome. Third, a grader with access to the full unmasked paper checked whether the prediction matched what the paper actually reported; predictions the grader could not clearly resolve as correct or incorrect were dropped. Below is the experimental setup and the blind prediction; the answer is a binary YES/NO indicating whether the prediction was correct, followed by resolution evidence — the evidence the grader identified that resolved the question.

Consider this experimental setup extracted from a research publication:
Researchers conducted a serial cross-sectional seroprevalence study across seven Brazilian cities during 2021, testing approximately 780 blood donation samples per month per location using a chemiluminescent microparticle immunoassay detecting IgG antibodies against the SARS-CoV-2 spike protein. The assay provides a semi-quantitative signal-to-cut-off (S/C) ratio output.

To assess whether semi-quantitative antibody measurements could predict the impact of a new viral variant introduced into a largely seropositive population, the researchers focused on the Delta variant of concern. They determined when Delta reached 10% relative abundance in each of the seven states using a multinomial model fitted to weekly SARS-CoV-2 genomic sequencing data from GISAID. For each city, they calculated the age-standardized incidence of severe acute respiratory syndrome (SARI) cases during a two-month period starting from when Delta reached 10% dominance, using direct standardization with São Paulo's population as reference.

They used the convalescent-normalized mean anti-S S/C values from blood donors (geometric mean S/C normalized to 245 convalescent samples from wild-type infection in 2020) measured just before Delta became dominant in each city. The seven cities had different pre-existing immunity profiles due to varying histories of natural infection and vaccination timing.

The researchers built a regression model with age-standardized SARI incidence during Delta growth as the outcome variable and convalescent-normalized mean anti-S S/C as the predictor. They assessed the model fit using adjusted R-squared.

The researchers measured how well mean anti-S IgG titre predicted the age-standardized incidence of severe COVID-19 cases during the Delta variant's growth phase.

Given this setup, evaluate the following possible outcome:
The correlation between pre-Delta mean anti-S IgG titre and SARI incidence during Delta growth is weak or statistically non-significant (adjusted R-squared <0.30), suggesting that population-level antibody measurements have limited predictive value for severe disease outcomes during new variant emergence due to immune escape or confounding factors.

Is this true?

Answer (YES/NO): NO